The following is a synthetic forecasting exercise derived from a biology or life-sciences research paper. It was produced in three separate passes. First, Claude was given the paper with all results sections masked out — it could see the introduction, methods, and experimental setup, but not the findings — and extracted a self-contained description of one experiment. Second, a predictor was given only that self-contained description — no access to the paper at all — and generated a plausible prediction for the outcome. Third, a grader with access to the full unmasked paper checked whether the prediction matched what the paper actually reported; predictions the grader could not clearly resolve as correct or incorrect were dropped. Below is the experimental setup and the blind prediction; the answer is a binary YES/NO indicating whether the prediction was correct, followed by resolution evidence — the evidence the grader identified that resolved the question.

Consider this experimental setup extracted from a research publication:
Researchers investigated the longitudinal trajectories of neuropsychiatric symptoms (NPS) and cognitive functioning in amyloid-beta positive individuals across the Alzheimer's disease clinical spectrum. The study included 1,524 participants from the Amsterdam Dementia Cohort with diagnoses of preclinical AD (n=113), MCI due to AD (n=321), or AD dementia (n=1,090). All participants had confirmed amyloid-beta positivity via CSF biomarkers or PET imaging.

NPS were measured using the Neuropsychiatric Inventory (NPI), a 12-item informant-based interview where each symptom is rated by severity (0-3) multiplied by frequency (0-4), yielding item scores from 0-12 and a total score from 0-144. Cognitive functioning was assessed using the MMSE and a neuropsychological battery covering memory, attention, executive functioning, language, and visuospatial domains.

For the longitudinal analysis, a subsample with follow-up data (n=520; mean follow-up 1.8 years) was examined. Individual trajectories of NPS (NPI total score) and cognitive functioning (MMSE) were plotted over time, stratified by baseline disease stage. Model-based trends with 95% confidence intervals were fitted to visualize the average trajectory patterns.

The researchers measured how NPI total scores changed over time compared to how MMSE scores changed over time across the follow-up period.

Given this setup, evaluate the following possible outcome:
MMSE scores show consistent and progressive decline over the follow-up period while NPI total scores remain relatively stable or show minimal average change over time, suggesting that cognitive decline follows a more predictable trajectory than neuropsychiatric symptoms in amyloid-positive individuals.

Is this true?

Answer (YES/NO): YES